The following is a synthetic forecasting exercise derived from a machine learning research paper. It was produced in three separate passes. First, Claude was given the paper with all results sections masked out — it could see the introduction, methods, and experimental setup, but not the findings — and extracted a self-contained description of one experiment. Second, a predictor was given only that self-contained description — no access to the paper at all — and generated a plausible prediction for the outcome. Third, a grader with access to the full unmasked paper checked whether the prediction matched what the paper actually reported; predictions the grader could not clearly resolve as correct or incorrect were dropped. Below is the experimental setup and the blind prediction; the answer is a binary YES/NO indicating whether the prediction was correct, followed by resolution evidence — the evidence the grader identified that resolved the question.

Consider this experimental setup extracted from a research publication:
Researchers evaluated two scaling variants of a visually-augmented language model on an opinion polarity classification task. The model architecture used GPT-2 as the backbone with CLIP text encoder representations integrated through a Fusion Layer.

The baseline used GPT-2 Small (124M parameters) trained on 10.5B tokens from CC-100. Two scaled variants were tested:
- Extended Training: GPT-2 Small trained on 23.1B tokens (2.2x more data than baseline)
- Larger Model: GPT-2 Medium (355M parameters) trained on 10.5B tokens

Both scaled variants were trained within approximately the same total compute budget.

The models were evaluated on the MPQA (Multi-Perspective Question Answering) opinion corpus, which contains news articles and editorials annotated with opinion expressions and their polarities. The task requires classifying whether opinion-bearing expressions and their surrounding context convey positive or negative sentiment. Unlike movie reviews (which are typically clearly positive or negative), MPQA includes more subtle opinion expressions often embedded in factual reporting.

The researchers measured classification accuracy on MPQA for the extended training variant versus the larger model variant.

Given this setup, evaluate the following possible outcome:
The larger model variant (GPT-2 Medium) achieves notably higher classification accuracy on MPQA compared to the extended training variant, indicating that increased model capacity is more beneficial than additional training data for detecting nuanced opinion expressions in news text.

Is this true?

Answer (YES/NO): NO